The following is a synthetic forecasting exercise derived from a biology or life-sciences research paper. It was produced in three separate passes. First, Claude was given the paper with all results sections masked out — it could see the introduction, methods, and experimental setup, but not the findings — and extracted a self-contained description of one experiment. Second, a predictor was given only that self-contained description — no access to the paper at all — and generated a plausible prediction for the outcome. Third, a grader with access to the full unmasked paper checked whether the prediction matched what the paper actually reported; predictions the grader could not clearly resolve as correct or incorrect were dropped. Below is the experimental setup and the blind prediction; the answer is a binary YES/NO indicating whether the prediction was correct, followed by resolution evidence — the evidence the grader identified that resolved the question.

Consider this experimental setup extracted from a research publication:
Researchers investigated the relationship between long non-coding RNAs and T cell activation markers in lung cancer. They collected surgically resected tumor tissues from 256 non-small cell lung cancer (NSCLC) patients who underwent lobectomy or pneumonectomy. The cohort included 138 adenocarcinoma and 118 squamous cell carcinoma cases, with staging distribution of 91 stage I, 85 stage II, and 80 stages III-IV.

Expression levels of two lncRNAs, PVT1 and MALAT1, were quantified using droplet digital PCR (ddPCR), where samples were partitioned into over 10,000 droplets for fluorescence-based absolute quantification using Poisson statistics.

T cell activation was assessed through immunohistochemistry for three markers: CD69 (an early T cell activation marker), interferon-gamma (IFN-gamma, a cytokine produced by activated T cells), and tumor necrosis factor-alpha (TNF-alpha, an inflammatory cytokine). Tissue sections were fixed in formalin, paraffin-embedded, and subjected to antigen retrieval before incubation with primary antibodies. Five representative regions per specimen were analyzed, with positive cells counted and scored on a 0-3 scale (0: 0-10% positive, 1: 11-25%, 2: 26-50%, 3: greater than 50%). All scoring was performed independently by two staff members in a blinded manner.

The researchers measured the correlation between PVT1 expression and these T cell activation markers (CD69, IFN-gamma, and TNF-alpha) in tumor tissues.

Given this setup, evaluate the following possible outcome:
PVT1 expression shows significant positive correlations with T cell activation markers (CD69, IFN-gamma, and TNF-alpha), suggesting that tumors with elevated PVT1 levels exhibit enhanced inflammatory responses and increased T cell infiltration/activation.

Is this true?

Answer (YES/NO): NO